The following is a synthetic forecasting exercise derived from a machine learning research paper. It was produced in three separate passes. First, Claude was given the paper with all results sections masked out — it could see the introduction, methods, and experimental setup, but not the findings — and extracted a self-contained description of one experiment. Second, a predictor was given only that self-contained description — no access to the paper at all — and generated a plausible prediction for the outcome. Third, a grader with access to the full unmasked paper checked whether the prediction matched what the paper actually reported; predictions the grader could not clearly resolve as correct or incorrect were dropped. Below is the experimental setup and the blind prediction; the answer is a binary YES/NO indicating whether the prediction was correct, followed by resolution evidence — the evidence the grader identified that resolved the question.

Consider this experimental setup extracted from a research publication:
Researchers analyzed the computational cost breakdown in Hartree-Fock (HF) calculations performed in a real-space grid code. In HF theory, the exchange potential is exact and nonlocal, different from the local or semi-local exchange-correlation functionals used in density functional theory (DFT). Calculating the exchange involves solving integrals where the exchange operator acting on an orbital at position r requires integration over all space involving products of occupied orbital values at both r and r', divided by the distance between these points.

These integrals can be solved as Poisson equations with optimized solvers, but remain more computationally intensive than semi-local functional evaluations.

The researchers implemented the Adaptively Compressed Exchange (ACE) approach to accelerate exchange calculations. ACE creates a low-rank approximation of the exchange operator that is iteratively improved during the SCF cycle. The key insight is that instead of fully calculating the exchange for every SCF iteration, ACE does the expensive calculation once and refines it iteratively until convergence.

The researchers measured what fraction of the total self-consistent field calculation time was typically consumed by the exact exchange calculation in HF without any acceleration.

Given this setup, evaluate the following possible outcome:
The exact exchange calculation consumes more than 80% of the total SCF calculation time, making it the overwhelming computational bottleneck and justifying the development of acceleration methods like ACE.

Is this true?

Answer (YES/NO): YES